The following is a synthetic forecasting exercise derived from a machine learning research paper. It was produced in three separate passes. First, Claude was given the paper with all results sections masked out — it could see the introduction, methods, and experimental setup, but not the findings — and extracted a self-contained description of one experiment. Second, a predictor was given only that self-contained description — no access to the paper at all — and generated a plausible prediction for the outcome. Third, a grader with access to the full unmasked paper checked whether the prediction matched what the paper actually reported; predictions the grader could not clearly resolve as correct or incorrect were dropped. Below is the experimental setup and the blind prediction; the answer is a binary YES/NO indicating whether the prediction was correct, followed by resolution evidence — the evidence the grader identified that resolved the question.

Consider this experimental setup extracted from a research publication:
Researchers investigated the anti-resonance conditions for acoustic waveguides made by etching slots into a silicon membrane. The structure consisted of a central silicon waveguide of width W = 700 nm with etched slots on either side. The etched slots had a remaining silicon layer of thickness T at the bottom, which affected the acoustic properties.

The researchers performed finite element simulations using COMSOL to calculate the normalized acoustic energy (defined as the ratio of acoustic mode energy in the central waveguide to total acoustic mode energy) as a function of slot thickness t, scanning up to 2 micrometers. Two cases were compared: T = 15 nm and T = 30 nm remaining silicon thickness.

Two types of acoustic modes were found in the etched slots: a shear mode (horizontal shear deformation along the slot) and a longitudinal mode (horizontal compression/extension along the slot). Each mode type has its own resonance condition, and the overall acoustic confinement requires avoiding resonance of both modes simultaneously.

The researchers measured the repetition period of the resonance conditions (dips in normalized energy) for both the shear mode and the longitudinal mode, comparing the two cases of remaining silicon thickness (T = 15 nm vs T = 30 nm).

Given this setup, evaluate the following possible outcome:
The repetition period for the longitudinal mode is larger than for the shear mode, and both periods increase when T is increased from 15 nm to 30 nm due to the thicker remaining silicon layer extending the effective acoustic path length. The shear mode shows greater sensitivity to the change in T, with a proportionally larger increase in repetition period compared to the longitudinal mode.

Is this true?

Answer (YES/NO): NO